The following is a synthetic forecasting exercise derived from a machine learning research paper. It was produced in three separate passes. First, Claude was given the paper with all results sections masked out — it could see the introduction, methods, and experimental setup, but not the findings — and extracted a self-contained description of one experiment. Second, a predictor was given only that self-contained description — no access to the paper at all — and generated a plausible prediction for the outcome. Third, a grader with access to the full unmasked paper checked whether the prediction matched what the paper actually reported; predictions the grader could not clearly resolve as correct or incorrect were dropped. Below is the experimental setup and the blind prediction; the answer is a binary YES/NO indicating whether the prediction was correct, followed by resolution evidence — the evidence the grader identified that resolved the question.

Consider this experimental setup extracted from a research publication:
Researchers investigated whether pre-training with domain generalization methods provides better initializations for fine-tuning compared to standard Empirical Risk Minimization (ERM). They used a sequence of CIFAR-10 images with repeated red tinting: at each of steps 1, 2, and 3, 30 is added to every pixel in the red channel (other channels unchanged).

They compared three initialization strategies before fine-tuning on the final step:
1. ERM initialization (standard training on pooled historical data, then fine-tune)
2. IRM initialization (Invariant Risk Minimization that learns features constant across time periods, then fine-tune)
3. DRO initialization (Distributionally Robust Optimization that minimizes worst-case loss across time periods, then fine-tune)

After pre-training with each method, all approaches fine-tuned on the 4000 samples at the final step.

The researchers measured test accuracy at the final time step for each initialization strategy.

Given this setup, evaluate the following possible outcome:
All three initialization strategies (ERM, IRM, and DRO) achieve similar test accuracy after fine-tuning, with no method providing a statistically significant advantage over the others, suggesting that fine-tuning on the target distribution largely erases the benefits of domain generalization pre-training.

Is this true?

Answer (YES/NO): YES